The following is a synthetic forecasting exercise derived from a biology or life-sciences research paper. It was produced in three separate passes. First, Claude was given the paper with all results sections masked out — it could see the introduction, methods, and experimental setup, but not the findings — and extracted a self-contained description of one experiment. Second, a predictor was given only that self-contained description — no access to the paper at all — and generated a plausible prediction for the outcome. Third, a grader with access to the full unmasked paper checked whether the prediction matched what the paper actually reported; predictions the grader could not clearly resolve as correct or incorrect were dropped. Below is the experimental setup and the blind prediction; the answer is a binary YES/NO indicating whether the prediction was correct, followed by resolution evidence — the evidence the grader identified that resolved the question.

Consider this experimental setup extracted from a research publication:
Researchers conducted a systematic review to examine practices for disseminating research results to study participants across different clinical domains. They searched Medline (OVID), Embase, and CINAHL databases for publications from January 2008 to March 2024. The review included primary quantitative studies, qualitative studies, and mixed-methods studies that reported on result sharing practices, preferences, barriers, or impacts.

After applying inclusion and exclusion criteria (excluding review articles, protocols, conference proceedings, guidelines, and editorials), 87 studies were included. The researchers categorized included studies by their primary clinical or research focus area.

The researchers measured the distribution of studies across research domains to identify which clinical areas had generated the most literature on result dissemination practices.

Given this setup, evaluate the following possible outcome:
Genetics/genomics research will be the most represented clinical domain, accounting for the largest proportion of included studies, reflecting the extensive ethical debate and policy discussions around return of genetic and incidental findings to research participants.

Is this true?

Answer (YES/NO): NO